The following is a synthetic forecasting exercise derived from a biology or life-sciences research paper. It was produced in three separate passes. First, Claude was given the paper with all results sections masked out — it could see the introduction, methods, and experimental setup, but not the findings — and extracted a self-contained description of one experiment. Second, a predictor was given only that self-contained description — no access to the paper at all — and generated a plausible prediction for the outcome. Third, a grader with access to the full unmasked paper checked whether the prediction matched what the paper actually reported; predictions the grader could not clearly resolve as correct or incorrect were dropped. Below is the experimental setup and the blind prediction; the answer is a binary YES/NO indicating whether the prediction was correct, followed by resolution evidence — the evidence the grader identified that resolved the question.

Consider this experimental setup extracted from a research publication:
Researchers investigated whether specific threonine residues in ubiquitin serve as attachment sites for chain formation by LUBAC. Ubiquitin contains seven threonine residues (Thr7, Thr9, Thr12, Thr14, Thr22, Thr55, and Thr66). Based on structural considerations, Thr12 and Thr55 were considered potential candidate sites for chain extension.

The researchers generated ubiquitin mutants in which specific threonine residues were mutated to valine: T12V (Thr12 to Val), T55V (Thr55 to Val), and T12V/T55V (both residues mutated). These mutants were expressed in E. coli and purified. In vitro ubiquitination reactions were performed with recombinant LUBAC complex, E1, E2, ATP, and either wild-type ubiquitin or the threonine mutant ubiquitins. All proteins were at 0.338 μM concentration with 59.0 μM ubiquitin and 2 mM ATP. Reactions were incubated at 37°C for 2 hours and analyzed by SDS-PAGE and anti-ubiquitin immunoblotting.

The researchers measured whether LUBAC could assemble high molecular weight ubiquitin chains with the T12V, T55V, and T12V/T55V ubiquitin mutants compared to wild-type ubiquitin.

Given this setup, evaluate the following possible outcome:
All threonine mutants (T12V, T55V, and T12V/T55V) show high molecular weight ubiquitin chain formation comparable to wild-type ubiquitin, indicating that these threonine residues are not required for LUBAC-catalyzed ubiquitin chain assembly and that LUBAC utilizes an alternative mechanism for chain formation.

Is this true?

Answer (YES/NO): YES